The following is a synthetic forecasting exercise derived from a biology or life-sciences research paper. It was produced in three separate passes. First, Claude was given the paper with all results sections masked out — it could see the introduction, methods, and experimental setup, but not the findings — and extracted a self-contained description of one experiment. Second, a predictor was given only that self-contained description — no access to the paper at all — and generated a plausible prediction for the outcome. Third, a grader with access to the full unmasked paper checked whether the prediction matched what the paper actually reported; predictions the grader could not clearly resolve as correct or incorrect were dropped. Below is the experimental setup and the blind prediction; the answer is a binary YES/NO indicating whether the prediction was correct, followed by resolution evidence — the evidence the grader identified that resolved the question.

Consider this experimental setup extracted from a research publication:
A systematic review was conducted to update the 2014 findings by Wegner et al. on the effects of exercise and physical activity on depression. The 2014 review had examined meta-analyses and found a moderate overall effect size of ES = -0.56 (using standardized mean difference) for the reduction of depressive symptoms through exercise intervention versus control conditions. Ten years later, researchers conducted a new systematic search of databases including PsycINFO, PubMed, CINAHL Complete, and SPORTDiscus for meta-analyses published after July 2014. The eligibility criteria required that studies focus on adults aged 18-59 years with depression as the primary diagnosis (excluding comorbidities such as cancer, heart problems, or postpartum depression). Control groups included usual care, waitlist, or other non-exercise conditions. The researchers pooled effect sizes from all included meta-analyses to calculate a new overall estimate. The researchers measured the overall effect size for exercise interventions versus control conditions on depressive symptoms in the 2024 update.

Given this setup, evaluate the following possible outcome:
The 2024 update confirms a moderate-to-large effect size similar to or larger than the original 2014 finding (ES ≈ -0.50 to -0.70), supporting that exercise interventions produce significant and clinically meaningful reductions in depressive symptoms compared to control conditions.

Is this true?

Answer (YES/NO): YES